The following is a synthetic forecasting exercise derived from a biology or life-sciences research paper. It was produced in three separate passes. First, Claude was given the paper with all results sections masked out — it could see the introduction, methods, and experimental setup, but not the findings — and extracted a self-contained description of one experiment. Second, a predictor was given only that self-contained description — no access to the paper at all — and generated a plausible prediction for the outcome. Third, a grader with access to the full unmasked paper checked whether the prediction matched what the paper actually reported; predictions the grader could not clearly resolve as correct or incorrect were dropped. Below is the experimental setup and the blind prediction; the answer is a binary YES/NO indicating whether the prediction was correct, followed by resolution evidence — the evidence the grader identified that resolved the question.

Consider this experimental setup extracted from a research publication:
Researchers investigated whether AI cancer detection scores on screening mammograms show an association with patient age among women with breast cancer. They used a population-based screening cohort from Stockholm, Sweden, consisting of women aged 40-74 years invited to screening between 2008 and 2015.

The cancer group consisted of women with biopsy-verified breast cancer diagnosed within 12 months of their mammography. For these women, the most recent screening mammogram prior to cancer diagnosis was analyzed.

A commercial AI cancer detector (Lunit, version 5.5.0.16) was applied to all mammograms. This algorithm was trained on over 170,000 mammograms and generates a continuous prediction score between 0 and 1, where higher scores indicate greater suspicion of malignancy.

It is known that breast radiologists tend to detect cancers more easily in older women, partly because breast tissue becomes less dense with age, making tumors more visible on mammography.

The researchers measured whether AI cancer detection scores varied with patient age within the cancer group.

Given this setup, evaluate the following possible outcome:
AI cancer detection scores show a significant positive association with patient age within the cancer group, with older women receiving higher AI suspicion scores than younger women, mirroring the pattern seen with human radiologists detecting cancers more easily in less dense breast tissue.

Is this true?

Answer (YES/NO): YES